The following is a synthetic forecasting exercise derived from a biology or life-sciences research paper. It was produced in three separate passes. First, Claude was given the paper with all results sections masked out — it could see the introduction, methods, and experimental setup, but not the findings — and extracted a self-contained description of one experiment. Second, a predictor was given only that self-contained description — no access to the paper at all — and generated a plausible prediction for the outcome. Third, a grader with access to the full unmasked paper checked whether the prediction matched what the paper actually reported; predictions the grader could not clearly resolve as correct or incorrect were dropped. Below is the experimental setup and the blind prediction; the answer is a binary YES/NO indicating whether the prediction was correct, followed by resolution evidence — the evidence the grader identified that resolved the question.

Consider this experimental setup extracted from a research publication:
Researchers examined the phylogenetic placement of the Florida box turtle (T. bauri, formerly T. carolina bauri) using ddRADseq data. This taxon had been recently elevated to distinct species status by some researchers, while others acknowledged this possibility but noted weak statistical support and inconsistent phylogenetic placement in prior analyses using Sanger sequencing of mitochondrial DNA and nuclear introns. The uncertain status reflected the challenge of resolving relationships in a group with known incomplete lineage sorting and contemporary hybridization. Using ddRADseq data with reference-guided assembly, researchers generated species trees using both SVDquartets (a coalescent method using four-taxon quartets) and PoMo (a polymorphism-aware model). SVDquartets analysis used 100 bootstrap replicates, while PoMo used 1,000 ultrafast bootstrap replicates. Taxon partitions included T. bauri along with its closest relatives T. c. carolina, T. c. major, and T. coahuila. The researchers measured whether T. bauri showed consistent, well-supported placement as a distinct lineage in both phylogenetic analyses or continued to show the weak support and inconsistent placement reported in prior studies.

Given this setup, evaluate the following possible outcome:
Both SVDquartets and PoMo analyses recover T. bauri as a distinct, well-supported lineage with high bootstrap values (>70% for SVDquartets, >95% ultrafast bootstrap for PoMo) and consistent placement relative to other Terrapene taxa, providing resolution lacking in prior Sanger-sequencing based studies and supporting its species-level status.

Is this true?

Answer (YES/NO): NO